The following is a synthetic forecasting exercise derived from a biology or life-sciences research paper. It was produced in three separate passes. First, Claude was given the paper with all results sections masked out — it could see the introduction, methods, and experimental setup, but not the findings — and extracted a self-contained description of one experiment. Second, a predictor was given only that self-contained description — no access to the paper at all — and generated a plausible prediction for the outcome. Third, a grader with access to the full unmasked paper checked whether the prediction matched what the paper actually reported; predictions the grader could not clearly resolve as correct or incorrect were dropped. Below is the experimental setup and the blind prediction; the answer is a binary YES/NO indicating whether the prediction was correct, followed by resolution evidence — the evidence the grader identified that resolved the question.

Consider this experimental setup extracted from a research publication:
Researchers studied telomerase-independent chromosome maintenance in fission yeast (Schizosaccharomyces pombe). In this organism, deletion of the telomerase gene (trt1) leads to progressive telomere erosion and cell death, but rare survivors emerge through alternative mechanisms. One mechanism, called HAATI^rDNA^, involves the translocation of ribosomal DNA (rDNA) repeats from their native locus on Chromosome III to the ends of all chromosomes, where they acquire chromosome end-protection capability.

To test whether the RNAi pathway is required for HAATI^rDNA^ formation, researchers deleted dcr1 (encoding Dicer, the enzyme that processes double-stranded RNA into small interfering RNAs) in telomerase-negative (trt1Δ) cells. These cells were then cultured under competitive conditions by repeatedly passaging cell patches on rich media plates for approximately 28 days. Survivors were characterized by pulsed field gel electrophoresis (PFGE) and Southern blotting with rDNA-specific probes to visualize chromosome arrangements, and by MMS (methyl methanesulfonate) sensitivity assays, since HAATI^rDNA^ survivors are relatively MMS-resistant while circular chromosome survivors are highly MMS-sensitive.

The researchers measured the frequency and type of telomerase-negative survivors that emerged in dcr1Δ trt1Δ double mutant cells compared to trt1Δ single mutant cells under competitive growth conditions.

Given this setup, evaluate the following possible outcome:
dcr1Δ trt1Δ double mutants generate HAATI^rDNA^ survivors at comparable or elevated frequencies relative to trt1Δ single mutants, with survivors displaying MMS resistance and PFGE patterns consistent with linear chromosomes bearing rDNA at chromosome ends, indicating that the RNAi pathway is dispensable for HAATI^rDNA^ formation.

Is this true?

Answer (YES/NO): NO